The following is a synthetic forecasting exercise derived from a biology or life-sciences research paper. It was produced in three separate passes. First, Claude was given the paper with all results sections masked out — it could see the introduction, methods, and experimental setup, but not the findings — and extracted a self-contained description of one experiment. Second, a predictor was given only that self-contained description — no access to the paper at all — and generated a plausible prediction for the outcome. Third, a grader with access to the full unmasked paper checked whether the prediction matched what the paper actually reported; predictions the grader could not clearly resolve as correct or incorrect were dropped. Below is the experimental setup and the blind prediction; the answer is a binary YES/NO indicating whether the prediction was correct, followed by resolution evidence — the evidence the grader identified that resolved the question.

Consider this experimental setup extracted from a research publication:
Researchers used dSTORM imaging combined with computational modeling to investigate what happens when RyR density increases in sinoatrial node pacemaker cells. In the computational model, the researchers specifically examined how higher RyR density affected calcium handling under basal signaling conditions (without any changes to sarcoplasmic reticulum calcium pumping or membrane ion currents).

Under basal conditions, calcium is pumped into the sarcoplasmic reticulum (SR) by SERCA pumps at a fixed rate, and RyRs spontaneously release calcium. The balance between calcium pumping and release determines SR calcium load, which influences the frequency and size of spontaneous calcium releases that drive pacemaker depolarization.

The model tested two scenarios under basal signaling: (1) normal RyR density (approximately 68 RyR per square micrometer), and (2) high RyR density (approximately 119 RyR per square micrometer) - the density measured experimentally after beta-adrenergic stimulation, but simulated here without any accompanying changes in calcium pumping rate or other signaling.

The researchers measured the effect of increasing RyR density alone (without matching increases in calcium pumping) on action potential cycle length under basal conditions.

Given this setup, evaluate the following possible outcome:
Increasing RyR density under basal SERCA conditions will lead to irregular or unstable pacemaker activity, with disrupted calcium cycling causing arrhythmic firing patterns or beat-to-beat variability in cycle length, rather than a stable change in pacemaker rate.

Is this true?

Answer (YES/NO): NO